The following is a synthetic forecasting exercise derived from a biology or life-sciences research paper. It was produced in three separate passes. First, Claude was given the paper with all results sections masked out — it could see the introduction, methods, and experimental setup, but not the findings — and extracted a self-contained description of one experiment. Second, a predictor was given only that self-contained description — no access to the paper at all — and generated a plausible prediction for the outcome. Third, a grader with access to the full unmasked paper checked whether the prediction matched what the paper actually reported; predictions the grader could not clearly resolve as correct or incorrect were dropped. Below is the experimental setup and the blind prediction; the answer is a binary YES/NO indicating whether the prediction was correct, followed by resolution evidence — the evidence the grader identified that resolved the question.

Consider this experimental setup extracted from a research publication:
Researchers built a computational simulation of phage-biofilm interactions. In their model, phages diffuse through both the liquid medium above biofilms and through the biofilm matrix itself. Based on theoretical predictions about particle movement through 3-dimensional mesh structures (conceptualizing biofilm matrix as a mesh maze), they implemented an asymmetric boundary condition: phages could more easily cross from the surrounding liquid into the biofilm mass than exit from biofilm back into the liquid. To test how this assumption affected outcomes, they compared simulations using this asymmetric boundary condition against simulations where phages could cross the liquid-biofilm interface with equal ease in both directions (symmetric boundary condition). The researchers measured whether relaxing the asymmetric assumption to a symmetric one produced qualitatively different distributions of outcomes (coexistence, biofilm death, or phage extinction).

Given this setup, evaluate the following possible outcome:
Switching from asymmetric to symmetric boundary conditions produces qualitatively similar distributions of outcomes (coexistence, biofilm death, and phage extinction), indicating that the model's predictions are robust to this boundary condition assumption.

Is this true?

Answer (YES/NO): NO